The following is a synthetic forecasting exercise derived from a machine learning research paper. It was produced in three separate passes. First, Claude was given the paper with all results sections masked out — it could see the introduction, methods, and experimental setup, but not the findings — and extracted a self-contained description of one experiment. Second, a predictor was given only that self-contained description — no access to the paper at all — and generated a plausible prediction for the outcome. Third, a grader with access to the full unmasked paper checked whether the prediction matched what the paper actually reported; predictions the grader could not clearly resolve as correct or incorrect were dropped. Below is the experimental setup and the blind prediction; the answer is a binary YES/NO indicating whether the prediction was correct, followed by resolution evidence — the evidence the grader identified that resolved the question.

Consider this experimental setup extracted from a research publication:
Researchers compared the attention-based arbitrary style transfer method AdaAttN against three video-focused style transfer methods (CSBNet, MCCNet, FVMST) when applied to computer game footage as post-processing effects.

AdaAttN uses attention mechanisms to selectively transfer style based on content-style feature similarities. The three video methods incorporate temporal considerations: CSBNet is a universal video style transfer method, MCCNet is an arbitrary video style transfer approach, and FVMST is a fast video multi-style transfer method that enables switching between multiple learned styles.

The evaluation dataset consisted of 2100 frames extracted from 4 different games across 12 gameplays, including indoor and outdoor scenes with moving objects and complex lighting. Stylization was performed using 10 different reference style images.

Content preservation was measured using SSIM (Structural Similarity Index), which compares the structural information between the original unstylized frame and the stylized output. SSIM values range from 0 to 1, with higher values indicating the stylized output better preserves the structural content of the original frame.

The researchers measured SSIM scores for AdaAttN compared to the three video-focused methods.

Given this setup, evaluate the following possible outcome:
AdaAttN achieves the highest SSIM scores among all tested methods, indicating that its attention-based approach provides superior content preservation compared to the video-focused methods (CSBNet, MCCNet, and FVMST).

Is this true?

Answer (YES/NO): YES